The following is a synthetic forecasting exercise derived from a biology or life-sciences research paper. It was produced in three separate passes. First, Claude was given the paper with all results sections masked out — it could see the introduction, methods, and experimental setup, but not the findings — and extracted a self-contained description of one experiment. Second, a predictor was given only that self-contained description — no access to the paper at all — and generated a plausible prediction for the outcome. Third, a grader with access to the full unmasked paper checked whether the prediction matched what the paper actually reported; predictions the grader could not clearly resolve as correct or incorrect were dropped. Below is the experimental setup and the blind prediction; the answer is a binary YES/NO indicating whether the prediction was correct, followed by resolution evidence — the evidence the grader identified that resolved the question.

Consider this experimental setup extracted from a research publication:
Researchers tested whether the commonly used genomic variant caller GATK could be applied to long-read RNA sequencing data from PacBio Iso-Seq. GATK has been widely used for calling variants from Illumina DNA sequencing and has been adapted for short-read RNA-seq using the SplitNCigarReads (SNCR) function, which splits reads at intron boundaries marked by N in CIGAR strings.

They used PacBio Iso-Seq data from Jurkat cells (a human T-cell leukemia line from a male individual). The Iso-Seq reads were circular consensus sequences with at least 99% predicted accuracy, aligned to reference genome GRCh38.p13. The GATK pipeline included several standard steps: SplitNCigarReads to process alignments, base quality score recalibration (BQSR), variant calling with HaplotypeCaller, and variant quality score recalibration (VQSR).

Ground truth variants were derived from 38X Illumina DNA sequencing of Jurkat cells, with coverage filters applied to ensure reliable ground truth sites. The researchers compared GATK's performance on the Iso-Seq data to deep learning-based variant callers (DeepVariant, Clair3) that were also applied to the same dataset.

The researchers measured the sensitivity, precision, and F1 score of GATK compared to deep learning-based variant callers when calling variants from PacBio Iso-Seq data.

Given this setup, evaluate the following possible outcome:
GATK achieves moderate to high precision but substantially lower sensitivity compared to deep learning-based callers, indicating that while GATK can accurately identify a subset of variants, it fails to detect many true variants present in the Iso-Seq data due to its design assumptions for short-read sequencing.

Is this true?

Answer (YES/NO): NO